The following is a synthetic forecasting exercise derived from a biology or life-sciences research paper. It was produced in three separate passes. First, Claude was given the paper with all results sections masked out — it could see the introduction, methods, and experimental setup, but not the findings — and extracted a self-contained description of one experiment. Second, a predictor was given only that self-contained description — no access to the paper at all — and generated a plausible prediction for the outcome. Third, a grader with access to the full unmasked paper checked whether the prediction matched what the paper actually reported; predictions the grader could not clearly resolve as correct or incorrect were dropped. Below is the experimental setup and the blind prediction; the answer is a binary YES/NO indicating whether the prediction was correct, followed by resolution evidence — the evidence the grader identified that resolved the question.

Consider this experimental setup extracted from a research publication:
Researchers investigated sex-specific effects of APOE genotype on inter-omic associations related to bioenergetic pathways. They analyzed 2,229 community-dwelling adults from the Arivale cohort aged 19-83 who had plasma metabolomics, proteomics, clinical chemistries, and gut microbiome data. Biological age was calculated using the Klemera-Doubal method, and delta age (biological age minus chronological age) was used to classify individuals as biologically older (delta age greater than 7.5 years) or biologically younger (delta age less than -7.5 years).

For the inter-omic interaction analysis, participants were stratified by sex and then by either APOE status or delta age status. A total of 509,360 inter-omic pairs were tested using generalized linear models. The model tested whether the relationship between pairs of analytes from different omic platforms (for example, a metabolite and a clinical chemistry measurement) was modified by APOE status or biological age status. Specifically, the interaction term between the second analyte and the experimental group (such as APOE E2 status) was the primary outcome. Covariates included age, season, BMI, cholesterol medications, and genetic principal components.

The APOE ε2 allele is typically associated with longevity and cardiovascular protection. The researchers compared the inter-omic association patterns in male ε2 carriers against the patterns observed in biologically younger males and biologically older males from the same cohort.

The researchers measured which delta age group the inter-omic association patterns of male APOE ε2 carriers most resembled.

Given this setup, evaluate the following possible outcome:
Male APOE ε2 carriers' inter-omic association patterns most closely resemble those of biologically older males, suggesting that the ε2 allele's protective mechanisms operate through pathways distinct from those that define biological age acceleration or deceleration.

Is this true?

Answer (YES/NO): YES